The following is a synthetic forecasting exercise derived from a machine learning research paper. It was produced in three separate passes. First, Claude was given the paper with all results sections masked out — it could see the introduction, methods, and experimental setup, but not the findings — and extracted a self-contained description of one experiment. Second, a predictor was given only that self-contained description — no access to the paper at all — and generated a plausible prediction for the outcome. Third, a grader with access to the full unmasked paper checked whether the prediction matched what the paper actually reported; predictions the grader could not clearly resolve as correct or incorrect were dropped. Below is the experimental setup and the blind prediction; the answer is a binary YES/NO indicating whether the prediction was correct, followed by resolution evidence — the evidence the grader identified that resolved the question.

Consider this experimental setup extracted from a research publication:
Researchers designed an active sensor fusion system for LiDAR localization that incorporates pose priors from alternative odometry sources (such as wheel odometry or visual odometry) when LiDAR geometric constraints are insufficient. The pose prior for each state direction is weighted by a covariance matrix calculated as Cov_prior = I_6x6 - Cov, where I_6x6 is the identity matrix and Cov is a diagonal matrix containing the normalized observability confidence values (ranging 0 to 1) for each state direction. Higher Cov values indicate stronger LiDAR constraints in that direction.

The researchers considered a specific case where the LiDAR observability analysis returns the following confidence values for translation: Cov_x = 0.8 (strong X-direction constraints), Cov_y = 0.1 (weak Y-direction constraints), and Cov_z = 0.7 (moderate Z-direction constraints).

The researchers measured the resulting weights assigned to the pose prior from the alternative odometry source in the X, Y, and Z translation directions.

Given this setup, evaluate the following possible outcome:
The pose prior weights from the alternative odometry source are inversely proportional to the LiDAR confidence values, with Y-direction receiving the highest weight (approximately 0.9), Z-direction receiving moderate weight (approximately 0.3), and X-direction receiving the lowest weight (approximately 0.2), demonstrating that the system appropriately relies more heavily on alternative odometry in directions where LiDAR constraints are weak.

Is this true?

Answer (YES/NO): YES